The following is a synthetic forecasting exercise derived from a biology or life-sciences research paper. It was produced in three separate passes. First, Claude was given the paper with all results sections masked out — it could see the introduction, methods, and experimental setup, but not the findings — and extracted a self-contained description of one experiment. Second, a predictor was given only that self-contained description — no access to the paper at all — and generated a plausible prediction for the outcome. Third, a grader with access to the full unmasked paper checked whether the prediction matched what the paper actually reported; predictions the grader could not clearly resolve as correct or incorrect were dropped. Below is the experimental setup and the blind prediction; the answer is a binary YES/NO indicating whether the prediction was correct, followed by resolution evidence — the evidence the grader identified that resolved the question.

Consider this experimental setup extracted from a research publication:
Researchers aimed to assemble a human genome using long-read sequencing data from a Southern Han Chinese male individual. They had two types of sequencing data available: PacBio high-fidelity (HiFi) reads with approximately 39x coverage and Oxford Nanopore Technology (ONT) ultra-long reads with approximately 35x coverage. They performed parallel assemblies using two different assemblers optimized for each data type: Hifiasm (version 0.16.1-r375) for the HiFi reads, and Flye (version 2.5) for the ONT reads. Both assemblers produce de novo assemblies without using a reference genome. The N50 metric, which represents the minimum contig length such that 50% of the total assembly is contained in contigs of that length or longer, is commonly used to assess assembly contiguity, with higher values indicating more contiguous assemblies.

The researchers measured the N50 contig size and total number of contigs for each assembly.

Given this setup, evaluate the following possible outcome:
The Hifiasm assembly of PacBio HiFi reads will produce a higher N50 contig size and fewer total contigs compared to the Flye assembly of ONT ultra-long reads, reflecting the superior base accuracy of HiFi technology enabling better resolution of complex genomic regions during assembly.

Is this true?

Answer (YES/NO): YES